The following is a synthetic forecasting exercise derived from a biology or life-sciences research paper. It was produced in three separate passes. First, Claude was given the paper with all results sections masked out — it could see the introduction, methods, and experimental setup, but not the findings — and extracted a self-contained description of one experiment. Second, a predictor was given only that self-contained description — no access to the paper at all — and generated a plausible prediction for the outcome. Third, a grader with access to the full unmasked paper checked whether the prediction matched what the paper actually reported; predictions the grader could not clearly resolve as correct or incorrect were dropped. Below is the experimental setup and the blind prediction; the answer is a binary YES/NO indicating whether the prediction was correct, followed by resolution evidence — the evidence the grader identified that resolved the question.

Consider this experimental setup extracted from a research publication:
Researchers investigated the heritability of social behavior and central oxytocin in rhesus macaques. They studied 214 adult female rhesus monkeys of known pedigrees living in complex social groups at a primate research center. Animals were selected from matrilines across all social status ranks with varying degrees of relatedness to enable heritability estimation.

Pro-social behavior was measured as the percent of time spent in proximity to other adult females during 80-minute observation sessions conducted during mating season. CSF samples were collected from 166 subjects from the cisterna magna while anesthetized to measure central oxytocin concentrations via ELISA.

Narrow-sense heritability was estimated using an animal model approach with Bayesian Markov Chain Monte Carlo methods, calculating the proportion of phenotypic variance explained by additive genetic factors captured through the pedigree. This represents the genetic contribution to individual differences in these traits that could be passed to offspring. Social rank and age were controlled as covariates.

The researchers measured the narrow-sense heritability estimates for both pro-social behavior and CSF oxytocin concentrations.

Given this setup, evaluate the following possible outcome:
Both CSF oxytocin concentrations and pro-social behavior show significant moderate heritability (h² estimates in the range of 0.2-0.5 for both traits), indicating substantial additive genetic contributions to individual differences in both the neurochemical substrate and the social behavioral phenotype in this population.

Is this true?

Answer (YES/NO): NO